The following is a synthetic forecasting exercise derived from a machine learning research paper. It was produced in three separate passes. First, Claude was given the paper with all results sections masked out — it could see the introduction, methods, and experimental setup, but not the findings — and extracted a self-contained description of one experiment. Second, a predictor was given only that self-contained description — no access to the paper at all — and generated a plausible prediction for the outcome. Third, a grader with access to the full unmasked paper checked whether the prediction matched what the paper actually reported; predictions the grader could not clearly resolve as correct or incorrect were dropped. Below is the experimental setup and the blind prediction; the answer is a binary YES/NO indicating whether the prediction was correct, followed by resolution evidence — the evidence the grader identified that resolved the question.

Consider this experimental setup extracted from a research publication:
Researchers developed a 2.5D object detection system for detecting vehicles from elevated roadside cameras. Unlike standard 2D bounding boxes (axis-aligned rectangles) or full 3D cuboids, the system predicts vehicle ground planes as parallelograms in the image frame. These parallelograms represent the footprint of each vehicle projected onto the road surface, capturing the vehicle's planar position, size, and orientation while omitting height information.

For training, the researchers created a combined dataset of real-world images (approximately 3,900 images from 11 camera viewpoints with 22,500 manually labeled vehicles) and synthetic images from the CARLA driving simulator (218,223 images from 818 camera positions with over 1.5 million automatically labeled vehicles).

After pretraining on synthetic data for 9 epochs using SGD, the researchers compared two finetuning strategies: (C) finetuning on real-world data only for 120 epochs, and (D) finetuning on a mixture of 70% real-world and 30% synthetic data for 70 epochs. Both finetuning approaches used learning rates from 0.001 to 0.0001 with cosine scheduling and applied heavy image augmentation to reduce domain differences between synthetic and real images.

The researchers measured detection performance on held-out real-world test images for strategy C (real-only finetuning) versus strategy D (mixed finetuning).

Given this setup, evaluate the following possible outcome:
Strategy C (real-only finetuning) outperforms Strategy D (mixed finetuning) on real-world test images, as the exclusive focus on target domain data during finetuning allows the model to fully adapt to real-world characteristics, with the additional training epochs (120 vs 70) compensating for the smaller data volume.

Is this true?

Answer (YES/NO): NO